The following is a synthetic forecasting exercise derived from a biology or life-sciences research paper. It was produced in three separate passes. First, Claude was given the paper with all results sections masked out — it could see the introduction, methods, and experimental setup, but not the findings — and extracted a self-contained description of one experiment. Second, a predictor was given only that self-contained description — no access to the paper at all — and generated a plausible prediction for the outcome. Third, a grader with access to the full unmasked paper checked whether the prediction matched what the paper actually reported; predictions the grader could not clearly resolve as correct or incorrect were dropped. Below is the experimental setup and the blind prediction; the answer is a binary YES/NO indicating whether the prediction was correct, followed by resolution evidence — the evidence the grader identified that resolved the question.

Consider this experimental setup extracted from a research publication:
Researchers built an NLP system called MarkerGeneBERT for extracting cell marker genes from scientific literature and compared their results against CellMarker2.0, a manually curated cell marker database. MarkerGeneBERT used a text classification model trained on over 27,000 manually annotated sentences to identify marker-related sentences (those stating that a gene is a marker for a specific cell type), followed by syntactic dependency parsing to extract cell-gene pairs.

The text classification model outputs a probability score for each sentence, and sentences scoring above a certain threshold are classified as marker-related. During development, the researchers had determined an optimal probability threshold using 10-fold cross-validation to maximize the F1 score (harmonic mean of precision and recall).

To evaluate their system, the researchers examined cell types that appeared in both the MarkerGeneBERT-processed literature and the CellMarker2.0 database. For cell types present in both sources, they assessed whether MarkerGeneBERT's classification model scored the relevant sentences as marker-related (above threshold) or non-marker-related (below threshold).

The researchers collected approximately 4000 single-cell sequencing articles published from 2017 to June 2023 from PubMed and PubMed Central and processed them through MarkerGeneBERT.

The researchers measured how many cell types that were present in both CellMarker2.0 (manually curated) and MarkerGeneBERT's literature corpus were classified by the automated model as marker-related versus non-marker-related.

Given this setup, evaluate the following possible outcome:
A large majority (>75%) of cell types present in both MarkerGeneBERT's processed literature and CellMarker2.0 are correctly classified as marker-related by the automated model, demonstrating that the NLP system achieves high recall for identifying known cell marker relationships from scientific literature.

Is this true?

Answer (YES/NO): NO